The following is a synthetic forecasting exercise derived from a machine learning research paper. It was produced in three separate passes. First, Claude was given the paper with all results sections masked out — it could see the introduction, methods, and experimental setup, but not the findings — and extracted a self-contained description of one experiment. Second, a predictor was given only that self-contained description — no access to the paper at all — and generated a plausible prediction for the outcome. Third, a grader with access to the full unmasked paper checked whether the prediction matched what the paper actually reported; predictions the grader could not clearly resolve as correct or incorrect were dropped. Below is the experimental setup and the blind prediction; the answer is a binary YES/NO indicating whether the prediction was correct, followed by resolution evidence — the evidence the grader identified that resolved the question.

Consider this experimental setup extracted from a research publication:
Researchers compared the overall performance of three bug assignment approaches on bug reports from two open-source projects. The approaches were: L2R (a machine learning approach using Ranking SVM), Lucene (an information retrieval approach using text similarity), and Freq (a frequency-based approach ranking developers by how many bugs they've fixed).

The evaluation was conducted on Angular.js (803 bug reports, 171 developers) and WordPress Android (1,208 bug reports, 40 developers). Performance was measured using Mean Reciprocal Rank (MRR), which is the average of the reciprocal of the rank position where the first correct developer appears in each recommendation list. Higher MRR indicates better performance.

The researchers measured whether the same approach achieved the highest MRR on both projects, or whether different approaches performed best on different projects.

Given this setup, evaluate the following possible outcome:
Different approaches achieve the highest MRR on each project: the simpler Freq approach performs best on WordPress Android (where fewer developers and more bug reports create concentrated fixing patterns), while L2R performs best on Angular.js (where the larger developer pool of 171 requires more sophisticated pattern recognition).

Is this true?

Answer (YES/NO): NO